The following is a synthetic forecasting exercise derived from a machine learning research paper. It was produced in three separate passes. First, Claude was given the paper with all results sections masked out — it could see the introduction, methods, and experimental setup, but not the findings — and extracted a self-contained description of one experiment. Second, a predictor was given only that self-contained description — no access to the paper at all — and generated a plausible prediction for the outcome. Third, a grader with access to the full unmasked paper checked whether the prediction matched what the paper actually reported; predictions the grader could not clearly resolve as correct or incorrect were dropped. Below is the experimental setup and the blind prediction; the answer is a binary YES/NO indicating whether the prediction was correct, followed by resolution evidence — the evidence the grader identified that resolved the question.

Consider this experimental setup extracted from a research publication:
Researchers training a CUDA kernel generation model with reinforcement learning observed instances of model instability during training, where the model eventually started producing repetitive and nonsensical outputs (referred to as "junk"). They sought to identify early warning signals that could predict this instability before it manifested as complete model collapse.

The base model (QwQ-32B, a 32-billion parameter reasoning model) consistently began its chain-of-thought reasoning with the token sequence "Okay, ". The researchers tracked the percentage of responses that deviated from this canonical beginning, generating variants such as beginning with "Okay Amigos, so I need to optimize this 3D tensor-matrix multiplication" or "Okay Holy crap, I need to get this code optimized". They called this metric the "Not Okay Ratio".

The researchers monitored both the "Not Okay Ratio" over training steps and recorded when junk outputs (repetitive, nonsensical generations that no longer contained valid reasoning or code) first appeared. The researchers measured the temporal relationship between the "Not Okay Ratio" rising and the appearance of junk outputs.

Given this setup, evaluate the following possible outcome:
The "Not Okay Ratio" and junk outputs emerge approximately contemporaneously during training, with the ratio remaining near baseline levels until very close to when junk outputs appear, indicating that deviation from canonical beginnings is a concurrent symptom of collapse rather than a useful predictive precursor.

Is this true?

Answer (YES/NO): NO